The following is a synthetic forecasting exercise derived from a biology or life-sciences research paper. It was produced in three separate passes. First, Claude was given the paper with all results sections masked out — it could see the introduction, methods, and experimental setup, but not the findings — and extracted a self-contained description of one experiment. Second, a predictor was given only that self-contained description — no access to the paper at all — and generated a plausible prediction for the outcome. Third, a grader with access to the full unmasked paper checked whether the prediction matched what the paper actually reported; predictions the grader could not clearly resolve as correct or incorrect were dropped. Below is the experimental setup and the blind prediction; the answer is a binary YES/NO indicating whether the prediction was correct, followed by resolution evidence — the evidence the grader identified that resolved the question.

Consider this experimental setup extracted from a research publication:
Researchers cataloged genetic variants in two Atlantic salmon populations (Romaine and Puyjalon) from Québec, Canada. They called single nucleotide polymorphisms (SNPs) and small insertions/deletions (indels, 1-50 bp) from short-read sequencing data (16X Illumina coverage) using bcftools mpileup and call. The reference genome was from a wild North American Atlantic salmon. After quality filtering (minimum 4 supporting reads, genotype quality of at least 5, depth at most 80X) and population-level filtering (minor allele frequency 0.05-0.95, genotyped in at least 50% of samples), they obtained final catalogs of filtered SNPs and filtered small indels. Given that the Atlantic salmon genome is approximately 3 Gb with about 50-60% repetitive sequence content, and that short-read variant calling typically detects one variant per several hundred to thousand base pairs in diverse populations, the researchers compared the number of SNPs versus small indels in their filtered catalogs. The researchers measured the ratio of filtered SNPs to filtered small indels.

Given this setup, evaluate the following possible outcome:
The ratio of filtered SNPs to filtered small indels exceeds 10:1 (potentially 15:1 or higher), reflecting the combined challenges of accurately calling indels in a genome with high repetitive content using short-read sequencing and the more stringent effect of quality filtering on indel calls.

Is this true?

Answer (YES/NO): NO